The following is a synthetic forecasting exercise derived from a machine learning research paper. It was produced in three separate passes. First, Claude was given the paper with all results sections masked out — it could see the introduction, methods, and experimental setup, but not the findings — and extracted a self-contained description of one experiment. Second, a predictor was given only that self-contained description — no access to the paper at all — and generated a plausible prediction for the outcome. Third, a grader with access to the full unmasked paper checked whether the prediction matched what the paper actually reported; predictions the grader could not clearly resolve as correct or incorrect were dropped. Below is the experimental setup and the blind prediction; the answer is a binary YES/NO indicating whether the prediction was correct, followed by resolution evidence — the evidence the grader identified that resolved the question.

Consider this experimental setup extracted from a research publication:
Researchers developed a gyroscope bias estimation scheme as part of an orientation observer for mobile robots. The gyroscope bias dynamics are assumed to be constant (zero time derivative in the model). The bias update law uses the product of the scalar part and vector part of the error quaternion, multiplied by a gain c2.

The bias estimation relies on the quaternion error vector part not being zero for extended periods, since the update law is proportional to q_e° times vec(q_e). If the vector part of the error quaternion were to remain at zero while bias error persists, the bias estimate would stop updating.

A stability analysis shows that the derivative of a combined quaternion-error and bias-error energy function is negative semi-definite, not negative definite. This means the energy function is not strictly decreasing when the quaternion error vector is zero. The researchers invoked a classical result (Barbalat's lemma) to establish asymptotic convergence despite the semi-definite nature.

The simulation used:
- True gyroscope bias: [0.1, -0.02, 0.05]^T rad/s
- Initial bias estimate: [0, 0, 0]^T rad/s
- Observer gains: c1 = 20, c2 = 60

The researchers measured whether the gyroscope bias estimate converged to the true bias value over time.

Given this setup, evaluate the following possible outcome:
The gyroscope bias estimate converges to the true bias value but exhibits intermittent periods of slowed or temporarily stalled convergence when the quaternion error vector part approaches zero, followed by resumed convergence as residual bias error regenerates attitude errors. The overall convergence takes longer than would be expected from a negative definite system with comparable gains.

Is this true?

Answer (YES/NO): NO